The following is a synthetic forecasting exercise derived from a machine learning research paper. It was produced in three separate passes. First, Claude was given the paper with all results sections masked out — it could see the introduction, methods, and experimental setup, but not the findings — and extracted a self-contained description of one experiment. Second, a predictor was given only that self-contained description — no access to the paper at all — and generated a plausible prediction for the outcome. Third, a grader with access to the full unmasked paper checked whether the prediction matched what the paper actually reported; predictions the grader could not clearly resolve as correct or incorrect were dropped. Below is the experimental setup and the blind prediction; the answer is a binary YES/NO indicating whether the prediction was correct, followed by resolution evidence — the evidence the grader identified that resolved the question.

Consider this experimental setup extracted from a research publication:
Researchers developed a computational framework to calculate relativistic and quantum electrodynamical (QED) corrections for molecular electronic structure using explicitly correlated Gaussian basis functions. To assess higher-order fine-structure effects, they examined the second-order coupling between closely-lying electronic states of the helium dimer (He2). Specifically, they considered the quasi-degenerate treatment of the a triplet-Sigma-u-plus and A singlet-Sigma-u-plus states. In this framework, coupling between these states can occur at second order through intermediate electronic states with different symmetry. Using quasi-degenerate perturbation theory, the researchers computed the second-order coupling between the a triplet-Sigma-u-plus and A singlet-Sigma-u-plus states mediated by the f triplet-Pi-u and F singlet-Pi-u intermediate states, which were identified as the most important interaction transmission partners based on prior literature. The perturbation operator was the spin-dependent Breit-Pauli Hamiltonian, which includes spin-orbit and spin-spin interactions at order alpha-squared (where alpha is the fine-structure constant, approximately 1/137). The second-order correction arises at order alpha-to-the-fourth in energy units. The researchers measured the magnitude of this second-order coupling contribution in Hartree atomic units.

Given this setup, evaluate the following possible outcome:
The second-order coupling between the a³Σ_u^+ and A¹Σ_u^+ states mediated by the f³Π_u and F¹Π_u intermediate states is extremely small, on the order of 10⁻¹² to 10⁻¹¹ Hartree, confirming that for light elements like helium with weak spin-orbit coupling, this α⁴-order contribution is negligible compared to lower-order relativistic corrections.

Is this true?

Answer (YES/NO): YES